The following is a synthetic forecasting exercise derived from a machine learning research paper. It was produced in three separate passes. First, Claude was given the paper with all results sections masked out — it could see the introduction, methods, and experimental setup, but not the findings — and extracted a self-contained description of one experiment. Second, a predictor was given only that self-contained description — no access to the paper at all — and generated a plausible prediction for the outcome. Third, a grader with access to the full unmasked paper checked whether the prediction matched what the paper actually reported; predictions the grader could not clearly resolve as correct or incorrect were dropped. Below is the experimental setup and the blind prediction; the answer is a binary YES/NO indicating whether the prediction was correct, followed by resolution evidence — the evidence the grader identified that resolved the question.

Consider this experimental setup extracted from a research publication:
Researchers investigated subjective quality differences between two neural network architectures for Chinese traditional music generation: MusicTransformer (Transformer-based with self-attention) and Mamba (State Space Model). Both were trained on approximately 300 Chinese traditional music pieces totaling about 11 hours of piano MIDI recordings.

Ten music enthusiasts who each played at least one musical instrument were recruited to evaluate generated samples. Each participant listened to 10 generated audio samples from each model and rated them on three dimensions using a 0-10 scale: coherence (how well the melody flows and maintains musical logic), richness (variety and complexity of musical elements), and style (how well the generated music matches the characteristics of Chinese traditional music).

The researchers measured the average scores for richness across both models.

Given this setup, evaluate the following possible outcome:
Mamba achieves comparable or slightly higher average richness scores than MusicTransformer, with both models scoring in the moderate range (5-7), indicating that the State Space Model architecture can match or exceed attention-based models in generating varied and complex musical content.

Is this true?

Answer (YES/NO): NO